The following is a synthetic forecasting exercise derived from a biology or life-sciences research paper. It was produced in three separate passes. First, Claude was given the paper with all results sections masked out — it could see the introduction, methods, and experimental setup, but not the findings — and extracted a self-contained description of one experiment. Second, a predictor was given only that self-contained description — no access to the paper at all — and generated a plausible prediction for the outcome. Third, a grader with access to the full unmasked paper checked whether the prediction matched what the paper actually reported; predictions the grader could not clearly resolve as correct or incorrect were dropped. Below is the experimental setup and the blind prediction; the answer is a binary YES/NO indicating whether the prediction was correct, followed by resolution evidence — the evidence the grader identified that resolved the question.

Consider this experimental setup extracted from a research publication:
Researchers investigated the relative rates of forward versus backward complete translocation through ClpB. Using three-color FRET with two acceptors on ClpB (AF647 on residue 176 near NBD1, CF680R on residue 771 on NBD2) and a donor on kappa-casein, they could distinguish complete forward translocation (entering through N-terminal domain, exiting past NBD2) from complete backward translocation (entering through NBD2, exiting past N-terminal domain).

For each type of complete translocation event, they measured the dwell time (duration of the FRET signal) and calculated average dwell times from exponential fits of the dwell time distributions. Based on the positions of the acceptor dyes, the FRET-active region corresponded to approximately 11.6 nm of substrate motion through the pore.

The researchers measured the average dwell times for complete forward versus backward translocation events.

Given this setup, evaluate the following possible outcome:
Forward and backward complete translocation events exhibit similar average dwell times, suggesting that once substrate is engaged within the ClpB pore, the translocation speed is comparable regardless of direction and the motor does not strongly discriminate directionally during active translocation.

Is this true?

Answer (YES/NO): NO